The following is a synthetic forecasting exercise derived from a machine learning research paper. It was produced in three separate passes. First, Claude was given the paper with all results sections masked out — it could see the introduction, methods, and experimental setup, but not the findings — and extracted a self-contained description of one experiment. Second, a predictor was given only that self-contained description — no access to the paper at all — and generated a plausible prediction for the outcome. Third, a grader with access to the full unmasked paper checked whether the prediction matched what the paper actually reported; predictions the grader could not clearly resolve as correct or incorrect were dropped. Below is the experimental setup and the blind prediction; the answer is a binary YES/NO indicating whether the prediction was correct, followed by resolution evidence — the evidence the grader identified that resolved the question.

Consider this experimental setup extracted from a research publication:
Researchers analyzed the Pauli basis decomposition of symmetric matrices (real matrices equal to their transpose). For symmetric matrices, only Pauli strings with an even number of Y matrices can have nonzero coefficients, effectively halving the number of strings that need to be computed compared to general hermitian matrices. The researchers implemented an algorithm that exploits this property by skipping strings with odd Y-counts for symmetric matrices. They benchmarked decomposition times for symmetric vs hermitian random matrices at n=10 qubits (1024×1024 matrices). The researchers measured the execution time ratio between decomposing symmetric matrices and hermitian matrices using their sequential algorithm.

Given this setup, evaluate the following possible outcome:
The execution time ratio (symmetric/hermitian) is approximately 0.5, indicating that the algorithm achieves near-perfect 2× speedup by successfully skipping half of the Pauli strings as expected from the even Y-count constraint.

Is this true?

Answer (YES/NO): NO